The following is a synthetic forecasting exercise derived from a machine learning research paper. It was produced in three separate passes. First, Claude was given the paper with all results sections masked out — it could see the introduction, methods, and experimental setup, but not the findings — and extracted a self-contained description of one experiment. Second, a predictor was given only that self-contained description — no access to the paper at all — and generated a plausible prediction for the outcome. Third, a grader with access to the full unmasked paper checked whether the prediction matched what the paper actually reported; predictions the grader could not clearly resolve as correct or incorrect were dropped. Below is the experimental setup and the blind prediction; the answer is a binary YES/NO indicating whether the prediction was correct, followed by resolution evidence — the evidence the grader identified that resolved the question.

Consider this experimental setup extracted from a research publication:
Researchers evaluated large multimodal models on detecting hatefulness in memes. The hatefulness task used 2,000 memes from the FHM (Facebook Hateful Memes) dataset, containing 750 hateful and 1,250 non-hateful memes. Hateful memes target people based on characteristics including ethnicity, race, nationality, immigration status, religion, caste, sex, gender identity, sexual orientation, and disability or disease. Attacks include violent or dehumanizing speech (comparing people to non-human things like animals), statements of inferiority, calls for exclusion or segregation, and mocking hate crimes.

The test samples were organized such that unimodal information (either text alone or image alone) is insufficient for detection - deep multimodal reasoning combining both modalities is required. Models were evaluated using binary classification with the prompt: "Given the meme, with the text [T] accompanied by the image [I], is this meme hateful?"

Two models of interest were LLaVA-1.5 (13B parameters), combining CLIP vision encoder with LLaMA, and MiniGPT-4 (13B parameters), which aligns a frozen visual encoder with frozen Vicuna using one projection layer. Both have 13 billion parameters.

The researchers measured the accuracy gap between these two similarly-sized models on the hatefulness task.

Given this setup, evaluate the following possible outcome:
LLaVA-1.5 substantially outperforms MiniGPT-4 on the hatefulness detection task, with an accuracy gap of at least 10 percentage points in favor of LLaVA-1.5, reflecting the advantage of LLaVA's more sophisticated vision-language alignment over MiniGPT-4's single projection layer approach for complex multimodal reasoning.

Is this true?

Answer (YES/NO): NO